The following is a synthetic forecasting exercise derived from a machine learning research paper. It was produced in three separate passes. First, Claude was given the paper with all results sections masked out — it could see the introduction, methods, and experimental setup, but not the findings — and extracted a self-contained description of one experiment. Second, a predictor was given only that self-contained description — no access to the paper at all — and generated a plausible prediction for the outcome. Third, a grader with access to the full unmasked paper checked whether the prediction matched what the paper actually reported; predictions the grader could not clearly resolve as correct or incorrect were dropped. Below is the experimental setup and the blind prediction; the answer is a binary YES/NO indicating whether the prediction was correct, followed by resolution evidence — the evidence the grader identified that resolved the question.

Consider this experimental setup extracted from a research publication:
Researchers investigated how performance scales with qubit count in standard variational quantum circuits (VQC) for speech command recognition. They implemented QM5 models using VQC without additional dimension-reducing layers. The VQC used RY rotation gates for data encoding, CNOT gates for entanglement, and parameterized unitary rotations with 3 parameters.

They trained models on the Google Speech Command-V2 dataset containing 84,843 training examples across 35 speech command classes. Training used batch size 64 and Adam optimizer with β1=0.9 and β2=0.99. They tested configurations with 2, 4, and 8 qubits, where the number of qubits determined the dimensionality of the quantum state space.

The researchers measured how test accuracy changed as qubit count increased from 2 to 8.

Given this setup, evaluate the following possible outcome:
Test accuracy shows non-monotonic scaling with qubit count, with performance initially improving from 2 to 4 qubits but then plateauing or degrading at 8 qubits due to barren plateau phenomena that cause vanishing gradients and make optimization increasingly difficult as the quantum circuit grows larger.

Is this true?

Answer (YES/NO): NO